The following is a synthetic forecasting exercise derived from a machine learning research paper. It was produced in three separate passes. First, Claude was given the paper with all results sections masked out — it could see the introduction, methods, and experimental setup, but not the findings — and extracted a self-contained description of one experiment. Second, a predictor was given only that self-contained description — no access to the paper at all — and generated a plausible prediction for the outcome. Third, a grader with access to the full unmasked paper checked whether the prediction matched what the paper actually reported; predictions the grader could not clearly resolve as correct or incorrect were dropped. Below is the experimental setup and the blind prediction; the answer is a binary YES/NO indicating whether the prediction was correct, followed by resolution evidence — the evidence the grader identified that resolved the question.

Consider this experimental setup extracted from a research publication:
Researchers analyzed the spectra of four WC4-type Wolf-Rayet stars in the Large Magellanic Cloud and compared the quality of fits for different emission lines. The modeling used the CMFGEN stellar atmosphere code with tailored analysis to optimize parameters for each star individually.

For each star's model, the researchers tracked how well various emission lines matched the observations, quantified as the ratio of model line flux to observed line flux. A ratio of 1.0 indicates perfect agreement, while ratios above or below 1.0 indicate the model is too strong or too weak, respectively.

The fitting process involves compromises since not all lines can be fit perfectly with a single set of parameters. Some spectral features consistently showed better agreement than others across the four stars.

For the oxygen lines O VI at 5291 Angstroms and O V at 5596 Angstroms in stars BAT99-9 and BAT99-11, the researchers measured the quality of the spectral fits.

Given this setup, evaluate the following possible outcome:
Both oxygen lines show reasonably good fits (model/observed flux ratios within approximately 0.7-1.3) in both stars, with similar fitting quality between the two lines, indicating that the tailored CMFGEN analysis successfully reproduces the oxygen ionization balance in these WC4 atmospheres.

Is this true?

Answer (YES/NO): YES